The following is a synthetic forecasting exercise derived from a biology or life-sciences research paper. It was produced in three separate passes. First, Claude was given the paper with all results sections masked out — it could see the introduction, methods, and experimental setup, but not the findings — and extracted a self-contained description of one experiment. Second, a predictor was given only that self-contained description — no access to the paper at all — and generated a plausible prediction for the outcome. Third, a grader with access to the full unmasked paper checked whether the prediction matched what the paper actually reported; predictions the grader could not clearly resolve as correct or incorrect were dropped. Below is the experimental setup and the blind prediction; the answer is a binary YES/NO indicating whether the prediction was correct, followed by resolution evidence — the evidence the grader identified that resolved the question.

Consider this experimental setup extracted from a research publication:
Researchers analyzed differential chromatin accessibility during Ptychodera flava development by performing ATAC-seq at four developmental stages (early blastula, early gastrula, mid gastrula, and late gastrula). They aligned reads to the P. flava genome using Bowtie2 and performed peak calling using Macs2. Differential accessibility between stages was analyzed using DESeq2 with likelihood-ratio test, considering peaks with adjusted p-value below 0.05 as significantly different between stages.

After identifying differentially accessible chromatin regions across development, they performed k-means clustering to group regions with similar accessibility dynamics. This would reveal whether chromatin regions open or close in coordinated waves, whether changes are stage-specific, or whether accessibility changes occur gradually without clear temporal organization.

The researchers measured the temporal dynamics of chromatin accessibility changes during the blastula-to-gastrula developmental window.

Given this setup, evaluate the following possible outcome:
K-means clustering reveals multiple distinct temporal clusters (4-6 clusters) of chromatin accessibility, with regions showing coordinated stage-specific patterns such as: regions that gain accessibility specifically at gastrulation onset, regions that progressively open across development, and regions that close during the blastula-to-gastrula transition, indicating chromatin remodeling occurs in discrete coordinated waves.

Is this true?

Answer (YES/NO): YES